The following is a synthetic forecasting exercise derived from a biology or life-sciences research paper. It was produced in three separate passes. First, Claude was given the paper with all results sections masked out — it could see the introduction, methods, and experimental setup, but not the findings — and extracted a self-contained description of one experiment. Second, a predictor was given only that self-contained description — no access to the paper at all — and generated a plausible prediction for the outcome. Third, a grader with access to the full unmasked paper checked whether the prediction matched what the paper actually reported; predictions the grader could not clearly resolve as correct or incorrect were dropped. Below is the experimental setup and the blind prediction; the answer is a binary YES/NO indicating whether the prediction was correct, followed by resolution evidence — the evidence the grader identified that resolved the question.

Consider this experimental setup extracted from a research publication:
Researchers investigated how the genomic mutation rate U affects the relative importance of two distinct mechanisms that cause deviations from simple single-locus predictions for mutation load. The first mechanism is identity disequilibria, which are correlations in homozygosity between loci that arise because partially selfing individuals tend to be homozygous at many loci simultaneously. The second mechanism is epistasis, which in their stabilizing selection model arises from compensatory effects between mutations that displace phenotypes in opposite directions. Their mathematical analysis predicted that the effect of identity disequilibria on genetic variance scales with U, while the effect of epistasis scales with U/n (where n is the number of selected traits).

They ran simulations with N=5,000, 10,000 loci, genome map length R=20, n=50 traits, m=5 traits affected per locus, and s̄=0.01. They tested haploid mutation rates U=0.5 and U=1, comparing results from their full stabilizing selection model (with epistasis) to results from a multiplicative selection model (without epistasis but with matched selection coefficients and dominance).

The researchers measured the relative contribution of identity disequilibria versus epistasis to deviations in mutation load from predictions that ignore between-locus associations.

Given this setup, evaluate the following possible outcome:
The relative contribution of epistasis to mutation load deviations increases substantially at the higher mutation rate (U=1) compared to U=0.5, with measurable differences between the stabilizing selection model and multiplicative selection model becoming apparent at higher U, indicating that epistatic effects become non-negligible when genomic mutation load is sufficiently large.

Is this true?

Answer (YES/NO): YES